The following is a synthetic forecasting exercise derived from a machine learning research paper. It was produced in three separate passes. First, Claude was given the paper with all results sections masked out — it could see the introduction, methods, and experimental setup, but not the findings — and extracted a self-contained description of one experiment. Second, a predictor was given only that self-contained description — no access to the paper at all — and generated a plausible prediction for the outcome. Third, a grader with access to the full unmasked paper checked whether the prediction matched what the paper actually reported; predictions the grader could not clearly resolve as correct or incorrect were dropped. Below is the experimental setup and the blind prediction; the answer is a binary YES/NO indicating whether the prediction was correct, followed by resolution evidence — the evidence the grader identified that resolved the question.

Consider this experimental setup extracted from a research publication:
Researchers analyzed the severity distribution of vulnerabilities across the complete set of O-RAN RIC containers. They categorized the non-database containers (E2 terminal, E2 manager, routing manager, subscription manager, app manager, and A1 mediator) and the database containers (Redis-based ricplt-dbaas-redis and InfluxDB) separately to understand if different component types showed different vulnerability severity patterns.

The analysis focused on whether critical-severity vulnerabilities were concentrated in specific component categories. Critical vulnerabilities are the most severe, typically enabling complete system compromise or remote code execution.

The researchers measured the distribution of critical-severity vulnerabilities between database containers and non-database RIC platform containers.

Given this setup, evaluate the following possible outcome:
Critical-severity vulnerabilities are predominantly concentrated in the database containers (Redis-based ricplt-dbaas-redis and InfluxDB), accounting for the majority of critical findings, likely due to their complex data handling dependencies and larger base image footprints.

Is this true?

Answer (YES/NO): YES